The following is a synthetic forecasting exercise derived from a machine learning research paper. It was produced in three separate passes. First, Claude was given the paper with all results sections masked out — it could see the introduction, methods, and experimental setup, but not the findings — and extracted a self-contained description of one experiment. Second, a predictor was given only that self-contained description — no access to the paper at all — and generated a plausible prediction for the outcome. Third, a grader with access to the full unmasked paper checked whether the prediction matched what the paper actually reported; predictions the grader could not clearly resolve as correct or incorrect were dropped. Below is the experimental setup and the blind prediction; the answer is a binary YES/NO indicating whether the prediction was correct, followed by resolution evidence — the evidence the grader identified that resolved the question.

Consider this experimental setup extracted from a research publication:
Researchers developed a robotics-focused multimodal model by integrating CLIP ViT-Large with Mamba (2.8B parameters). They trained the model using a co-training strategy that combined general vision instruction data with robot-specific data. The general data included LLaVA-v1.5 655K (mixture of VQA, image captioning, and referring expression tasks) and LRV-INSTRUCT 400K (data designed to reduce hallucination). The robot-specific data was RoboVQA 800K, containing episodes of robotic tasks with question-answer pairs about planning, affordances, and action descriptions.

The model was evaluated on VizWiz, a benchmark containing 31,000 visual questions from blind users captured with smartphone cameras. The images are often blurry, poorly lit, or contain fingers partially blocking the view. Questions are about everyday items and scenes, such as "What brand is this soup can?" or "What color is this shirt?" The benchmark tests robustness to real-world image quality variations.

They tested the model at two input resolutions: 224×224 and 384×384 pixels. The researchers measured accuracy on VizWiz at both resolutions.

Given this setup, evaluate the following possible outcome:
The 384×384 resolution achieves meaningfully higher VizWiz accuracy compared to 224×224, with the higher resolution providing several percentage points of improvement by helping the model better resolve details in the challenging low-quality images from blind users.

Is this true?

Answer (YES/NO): NO